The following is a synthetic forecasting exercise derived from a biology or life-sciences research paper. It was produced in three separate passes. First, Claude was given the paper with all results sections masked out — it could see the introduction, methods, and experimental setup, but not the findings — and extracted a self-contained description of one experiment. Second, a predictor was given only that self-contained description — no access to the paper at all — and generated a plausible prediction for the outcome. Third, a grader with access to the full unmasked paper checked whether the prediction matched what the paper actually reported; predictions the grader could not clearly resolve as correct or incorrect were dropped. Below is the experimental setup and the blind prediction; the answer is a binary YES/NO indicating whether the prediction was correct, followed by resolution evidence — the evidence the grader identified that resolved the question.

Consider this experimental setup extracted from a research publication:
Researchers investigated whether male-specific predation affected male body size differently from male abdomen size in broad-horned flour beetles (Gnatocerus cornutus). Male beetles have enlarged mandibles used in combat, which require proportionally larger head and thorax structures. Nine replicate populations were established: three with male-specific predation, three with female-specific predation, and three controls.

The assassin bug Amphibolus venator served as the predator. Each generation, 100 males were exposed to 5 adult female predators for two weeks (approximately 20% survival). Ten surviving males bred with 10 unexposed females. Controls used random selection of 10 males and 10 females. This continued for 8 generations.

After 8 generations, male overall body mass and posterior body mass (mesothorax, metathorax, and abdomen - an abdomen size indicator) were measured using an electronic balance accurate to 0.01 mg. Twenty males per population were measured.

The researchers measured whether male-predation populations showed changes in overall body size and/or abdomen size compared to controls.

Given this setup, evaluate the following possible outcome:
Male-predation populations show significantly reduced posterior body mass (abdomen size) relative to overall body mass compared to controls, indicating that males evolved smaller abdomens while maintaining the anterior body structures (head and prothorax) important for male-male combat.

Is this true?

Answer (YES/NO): NO